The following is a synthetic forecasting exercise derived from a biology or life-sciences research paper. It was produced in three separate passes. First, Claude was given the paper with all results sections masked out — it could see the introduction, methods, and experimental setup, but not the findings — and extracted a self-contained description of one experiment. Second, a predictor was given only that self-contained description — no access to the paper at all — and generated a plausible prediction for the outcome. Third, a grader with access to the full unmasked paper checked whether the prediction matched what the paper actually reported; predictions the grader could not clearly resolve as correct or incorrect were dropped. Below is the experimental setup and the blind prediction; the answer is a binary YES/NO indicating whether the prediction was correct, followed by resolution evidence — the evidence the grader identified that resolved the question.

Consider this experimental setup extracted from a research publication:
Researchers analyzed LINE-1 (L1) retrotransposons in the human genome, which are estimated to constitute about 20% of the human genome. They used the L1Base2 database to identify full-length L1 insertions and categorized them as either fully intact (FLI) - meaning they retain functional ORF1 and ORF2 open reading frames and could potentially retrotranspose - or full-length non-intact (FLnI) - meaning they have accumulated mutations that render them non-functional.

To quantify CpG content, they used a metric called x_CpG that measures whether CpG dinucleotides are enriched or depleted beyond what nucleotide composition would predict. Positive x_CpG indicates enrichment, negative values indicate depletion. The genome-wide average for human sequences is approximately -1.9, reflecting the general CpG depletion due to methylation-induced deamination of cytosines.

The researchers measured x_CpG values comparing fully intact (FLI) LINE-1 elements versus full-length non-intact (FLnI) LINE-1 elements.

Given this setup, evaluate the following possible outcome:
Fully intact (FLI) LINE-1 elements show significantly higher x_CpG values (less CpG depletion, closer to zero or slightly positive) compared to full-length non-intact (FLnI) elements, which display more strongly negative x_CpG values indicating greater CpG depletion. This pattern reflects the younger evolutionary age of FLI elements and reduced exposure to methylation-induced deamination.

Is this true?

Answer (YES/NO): YES